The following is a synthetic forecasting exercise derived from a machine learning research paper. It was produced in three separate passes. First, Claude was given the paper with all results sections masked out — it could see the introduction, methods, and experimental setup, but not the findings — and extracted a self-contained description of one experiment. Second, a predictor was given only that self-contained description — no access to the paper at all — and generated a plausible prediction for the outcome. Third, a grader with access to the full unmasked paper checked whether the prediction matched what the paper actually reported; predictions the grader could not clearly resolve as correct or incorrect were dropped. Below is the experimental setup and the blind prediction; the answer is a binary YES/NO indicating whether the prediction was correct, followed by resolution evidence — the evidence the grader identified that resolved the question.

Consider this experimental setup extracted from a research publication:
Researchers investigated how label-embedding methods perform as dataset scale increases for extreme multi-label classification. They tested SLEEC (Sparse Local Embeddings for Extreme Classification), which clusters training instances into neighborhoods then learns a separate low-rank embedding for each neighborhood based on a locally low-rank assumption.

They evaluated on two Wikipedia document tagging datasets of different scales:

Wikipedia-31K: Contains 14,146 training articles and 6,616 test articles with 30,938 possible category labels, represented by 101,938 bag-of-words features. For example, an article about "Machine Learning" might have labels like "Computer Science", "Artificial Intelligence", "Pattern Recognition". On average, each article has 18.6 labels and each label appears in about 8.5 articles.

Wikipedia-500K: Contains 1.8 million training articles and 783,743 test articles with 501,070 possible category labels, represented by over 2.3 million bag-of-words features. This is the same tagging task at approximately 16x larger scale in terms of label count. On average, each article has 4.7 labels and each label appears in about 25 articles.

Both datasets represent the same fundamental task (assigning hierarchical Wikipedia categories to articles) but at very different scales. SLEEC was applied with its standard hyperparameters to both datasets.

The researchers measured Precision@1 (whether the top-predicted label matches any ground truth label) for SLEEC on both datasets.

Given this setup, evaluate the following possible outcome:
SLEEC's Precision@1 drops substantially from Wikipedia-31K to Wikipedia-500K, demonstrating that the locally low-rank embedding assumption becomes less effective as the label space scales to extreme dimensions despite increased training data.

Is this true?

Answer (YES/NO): YES